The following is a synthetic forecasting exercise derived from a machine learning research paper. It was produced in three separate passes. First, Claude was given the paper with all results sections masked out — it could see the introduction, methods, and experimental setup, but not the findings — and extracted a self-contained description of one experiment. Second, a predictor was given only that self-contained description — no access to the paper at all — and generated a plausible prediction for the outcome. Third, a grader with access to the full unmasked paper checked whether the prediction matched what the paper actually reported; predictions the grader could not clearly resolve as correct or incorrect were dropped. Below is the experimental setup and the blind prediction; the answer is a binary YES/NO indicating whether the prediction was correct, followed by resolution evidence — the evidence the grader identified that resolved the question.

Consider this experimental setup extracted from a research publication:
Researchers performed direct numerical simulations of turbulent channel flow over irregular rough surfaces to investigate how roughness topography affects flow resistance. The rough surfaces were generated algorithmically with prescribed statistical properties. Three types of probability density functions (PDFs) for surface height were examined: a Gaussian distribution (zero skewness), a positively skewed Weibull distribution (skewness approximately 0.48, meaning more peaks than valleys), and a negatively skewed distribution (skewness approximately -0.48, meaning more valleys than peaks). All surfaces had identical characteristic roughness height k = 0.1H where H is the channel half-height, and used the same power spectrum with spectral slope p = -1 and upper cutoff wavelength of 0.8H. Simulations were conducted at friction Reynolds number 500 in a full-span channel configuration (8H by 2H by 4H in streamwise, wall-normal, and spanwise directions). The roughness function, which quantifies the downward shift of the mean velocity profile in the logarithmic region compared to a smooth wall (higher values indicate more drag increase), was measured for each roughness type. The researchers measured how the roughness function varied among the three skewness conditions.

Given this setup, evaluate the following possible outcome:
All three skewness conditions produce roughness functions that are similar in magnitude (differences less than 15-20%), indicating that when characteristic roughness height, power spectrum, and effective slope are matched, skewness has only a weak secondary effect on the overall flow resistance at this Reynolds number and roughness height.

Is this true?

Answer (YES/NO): NO